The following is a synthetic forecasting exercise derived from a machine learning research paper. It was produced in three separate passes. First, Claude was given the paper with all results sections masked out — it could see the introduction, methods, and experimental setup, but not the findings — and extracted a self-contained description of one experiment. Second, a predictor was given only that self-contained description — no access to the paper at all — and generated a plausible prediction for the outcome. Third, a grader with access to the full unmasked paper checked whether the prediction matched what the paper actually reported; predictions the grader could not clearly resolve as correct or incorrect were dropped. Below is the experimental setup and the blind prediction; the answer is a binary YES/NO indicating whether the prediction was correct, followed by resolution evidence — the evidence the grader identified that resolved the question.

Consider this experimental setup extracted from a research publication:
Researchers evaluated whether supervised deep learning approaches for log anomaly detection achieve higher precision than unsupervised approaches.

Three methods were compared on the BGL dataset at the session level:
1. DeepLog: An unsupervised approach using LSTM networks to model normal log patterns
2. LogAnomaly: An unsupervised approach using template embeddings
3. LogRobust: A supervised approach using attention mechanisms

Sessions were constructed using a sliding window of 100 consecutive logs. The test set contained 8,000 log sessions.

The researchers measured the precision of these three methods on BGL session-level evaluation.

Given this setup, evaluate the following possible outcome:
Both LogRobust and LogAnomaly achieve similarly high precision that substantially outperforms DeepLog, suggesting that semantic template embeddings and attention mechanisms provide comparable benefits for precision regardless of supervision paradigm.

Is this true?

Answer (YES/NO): NO